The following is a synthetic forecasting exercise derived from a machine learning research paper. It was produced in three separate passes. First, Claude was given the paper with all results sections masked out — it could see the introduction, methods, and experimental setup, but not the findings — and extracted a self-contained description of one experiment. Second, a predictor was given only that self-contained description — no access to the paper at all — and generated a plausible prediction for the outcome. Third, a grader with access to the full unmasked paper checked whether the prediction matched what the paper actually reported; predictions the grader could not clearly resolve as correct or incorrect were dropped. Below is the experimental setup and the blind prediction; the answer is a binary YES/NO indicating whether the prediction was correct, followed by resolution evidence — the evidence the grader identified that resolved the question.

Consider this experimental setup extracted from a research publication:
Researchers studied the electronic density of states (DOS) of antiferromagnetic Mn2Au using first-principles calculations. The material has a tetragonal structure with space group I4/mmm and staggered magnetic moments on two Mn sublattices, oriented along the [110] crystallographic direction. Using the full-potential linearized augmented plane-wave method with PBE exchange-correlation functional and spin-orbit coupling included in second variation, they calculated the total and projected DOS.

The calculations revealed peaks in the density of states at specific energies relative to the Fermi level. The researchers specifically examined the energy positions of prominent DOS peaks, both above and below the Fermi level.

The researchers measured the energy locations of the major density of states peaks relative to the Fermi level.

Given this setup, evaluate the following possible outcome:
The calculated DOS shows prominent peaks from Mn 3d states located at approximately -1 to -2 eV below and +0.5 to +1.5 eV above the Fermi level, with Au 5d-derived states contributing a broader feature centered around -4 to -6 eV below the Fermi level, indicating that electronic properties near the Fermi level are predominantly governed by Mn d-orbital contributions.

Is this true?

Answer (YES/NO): NO